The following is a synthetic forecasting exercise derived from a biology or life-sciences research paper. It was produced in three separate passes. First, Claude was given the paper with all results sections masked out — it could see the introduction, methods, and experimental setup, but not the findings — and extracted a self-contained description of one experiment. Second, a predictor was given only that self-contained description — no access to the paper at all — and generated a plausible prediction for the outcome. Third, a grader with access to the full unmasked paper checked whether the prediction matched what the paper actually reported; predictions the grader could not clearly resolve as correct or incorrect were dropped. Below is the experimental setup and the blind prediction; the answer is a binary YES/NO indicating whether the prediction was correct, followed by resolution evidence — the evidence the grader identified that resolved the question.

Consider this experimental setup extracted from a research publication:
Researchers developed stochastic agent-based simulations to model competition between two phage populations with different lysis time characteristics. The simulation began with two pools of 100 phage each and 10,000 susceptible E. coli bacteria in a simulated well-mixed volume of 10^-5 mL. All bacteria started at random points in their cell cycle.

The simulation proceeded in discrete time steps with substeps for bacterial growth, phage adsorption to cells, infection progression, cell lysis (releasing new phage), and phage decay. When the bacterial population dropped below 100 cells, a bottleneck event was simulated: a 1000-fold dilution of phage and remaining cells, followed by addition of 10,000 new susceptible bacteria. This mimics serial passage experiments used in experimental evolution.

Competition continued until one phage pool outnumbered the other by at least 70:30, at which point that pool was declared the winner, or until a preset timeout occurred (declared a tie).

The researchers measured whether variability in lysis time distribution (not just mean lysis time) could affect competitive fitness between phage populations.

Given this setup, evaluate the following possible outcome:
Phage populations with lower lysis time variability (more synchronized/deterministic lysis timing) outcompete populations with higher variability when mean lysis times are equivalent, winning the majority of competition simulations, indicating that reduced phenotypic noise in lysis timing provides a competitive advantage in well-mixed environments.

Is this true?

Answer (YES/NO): NO